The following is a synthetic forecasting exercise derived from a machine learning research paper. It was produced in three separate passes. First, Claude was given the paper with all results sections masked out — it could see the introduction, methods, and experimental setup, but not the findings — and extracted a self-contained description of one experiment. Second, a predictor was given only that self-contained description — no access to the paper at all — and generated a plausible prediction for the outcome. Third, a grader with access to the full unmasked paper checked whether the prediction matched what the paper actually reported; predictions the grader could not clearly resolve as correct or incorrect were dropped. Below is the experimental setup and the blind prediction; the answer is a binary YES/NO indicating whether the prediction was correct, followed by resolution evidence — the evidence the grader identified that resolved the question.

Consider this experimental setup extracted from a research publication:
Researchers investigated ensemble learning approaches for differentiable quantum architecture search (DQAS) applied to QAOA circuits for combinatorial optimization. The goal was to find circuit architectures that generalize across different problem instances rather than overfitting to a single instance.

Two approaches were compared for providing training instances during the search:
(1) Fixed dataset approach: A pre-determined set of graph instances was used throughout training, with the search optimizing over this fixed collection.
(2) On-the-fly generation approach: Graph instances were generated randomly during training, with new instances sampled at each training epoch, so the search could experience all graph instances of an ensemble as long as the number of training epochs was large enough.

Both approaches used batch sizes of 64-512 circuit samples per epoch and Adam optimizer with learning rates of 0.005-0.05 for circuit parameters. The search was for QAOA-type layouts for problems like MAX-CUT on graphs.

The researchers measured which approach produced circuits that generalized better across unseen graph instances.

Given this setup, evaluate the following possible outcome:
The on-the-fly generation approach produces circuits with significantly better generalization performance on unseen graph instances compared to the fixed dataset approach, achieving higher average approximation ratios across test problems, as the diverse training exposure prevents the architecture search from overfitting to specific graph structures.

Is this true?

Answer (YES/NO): YES